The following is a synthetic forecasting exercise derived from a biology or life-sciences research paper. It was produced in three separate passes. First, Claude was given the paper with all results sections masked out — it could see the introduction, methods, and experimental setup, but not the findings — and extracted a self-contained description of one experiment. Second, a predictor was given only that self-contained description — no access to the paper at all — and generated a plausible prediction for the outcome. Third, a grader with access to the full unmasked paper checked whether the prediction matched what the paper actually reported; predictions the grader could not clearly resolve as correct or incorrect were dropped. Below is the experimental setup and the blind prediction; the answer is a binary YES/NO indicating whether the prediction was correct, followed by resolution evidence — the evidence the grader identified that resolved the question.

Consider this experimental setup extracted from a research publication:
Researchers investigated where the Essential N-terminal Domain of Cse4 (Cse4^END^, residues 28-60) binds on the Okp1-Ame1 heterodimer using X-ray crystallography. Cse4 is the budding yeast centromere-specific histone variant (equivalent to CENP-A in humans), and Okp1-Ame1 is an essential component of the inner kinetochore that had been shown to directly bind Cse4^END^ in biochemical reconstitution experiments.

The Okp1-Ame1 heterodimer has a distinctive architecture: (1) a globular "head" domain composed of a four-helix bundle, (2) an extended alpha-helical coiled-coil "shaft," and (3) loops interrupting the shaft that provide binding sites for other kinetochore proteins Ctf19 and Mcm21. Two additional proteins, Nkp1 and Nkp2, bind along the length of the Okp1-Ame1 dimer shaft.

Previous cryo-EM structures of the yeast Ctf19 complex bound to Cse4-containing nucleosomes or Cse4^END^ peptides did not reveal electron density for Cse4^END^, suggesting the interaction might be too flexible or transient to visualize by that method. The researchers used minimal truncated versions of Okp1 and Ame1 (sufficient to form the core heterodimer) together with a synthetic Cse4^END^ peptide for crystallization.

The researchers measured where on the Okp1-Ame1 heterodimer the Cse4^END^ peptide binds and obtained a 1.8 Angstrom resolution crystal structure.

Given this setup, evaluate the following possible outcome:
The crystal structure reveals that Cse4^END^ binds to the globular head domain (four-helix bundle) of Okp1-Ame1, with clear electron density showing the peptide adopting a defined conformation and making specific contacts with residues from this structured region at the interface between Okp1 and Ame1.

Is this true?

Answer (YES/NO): NO